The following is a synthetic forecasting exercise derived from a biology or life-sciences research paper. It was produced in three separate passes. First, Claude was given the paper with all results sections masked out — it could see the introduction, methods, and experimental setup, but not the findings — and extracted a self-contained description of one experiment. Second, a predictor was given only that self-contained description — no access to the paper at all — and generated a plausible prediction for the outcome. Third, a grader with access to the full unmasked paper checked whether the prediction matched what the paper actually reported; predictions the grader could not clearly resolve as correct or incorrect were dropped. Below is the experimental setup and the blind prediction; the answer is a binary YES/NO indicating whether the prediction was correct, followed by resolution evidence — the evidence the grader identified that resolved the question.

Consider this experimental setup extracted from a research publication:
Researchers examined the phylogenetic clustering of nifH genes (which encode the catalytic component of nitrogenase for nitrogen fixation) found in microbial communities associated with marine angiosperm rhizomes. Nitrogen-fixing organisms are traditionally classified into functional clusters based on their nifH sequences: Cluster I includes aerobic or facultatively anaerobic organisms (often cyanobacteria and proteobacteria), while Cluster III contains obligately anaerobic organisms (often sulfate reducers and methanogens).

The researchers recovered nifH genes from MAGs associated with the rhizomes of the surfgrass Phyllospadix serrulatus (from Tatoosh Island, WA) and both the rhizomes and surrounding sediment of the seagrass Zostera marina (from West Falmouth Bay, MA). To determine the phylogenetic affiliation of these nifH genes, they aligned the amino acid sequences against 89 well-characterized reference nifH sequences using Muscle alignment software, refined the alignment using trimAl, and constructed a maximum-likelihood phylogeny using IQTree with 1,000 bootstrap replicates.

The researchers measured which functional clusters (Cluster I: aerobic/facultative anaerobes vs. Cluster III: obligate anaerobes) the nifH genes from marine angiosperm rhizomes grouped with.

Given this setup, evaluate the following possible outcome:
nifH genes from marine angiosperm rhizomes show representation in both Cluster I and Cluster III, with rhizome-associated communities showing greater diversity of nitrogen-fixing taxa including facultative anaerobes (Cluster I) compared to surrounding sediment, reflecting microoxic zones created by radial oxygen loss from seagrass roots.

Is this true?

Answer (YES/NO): NO